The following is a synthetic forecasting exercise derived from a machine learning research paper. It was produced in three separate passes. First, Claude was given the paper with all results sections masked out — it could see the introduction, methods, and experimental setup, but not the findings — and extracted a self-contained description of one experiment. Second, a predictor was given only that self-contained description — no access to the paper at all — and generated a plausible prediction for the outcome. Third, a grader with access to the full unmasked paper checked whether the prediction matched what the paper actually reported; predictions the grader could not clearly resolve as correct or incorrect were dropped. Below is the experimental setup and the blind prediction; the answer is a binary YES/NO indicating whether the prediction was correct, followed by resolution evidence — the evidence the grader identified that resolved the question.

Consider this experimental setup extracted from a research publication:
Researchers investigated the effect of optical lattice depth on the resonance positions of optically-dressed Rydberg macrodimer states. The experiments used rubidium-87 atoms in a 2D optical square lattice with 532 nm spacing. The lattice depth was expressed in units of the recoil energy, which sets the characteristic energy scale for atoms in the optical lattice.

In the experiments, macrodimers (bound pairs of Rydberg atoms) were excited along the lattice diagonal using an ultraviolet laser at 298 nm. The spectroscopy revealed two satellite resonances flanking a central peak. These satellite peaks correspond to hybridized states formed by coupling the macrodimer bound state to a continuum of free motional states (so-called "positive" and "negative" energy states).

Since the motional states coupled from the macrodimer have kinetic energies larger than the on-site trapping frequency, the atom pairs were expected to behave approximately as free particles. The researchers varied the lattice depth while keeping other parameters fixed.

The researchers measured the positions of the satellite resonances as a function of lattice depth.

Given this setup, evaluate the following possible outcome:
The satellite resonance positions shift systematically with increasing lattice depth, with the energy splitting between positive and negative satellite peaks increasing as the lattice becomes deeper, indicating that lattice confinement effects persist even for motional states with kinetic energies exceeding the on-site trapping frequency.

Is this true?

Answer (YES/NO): NO